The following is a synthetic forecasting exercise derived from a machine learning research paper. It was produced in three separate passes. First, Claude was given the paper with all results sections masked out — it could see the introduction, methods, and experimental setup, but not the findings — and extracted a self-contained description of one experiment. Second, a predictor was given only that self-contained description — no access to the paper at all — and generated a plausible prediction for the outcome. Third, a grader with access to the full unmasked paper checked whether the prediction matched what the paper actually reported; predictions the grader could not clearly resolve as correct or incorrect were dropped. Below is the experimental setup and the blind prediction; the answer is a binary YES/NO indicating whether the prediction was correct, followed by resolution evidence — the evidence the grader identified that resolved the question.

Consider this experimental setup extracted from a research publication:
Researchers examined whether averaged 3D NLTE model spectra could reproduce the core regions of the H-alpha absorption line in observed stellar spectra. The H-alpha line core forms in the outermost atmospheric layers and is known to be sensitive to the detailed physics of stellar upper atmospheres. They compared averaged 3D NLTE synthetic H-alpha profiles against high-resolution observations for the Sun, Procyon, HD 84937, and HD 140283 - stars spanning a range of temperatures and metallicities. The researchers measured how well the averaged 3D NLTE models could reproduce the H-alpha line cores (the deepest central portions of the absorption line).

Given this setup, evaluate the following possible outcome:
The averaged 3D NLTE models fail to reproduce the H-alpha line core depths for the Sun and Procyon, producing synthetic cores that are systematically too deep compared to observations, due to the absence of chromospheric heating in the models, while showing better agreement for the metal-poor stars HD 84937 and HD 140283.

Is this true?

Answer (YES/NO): NO